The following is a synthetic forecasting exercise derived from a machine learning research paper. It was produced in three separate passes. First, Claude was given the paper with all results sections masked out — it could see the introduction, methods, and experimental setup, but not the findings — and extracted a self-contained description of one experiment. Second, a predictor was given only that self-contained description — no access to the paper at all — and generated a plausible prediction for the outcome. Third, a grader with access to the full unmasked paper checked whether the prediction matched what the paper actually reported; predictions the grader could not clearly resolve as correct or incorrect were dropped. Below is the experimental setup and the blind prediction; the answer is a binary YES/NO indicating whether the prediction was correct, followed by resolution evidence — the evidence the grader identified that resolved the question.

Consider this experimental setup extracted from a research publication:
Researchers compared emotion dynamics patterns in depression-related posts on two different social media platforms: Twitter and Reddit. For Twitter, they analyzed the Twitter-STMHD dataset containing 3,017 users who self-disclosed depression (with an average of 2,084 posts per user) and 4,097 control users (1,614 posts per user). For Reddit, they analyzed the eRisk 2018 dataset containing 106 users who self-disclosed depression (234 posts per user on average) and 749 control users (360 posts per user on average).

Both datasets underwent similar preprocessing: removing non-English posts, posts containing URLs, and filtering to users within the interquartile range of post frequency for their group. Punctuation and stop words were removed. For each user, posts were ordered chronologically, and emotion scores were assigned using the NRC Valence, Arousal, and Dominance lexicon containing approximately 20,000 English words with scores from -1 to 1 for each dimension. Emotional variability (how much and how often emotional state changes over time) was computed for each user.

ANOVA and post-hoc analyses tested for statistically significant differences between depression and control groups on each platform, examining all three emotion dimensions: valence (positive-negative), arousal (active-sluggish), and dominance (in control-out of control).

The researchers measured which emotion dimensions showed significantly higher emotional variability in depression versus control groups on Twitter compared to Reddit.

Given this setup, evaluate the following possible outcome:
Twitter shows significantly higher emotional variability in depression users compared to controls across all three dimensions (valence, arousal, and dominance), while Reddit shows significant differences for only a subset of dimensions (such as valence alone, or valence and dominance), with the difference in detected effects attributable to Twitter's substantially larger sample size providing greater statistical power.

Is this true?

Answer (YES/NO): YES